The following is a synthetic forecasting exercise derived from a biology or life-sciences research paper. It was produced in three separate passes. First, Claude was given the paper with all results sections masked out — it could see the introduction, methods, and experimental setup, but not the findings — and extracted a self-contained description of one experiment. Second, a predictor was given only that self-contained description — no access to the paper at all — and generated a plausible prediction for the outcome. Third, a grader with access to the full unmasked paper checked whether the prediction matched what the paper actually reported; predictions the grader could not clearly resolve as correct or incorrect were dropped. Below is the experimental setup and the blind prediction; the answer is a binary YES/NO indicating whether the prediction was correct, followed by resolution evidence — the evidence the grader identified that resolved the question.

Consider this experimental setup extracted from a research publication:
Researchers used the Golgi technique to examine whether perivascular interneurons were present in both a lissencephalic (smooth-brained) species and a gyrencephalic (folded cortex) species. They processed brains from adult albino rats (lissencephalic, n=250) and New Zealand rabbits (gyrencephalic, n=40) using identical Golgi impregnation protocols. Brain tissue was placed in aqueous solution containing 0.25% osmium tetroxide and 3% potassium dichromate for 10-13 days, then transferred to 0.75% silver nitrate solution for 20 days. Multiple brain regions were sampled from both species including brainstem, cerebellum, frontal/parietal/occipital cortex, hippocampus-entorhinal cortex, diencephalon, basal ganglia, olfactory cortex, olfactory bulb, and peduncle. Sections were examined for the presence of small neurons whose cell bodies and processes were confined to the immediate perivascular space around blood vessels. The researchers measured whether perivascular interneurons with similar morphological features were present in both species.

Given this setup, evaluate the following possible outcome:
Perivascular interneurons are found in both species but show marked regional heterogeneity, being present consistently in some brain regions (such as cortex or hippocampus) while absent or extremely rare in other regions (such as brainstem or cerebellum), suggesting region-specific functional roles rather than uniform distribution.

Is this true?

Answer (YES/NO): NO